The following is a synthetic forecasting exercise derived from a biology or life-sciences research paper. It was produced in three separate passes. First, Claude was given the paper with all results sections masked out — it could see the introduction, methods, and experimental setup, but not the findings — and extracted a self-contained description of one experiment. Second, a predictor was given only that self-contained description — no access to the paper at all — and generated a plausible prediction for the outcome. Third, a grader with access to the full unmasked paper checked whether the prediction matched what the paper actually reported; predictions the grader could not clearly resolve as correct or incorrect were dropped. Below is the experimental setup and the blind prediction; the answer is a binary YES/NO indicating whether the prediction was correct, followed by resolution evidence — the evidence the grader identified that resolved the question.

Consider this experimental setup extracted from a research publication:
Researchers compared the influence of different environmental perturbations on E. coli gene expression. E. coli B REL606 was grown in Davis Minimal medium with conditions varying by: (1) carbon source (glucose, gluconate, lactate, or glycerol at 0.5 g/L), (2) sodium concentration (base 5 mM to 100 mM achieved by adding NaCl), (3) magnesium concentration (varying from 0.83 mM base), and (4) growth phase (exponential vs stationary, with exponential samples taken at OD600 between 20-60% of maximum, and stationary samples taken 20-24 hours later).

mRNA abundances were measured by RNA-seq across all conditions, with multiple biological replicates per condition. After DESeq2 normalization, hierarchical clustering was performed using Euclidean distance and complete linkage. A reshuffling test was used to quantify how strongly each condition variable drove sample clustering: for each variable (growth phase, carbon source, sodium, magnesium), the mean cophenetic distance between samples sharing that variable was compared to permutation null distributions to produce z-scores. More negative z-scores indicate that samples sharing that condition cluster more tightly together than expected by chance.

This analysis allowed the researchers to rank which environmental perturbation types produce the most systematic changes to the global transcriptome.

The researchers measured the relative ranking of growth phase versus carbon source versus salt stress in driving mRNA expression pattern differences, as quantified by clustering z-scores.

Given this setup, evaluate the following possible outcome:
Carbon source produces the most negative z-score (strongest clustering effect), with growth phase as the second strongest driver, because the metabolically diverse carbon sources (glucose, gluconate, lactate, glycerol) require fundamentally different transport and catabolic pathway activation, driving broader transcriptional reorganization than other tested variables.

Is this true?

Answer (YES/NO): NO